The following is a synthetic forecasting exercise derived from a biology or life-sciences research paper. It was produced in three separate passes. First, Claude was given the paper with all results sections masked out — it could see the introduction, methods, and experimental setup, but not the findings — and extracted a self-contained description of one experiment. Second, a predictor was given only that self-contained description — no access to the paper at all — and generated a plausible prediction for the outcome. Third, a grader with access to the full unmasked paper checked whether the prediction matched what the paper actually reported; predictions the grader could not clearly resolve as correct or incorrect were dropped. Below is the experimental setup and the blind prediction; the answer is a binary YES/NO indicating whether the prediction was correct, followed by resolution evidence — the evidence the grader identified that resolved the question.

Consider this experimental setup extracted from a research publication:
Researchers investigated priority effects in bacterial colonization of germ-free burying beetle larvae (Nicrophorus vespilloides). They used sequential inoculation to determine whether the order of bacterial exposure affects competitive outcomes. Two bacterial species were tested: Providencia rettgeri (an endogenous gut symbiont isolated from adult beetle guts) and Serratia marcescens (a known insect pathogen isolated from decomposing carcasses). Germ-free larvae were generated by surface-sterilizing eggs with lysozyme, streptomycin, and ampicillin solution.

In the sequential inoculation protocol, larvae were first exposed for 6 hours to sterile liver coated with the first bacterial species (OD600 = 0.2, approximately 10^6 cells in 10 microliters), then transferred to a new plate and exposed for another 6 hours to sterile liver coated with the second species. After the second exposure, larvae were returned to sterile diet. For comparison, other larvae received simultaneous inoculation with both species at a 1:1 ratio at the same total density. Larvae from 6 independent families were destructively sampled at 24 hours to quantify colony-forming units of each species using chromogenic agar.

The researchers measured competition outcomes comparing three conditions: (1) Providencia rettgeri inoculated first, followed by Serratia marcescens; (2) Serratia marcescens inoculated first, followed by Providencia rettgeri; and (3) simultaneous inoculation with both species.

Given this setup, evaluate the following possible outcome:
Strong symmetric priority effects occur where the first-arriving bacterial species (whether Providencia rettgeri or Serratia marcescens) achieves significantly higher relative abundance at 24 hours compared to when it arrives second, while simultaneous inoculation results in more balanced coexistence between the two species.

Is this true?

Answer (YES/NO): NO